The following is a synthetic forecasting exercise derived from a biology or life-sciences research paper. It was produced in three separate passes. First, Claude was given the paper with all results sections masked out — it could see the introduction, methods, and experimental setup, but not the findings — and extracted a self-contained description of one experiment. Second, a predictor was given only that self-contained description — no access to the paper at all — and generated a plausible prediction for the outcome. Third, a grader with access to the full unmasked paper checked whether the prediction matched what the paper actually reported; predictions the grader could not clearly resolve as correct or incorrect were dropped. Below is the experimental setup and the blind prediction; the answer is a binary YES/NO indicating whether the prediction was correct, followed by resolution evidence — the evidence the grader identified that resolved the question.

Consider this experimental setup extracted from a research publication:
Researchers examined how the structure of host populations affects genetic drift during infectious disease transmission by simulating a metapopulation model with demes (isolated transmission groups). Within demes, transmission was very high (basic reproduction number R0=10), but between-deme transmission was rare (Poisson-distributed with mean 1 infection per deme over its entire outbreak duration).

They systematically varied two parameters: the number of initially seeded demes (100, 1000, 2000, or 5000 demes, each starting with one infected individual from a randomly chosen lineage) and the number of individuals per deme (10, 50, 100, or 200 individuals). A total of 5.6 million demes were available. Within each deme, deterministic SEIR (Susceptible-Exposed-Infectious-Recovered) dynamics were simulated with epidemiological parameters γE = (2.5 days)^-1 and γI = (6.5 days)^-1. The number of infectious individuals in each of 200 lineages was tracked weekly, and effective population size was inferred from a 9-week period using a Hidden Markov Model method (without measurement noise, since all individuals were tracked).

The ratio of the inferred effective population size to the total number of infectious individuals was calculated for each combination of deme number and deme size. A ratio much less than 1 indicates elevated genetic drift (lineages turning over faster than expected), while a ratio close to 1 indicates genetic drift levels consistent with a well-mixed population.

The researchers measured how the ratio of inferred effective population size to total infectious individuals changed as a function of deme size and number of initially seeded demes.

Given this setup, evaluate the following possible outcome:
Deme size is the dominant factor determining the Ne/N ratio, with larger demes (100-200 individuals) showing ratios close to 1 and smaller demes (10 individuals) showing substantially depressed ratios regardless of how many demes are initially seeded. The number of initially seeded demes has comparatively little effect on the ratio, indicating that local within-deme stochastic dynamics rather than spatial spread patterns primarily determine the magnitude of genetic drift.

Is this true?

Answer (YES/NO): NO